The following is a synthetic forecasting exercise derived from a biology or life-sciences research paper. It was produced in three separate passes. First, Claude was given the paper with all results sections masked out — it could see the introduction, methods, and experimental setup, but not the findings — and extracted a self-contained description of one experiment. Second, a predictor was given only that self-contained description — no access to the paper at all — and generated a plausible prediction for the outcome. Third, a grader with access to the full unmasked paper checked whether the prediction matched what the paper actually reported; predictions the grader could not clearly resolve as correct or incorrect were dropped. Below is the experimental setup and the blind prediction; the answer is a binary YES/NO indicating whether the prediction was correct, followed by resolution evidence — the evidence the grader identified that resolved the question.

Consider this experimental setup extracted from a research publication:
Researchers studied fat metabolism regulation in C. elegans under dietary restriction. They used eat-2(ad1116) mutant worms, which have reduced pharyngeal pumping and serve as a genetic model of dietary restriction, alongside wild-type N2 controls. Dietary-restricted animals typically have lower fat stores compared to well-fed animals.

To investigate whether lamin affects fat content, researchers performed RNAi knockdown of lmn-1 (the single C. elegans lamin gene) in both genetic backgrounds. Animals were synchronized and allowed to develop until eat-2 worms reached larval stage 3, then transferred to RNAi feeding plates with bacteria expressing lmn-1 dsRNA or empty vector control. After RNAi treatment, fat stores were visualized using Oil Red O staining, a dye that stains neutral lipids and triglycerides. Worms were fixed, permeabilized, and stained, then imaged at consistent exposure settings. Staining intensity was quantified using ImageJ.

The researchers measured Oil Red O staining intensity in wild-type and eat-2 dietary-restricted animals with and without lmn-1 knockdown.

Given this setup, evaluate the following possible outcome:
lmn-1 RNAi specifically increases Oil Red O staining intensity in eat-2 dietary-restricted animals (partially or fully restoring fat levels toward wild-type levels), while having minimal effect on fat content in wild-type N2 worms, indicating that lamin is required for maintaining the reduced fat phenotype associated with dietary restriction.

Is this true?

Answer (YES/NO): YES